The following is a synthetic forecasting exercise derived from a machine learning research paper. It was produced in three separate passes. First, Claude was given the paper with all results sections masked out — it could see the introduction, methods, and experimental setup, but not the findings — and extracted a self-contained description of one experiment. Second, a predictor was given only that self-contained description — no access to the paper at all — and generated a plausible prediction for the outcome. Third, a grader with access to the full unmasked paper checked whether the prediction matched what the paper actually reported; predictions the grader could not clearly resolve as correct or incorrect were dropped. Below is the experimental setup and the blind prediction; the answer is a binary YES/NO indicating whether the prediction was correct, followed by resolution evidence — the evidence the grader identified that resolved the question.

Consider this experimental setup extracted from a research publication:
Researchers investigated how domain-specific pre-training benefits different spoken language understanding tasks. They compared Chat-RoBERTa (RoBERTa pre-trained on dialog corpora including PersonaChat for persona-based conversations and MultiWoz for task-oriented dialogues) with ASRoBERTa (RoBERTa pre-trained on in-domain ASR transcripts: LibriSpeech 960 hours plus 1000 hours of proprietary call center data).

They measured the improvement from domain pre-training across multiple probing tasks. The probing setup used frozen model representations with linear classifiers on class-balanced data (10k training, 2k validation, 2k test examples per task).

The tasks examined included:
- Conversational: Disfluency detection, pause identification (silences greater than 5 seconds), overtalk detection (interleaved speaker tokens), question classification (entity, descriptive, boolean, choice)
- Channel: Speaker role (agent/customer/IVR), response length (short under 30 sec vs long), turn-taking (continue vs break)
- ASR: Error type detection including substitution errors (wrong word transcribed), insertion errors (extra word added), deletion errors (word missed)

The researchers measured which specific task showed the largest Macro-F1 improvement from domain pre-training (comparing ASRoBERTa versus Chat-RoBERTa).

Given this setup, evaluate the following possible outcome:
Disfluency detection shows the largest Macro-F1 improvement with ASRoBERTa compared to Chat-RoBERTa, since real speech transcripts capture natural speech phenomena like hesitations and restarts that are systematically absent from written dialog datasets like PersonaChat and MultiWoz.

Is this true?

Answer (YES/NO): NO